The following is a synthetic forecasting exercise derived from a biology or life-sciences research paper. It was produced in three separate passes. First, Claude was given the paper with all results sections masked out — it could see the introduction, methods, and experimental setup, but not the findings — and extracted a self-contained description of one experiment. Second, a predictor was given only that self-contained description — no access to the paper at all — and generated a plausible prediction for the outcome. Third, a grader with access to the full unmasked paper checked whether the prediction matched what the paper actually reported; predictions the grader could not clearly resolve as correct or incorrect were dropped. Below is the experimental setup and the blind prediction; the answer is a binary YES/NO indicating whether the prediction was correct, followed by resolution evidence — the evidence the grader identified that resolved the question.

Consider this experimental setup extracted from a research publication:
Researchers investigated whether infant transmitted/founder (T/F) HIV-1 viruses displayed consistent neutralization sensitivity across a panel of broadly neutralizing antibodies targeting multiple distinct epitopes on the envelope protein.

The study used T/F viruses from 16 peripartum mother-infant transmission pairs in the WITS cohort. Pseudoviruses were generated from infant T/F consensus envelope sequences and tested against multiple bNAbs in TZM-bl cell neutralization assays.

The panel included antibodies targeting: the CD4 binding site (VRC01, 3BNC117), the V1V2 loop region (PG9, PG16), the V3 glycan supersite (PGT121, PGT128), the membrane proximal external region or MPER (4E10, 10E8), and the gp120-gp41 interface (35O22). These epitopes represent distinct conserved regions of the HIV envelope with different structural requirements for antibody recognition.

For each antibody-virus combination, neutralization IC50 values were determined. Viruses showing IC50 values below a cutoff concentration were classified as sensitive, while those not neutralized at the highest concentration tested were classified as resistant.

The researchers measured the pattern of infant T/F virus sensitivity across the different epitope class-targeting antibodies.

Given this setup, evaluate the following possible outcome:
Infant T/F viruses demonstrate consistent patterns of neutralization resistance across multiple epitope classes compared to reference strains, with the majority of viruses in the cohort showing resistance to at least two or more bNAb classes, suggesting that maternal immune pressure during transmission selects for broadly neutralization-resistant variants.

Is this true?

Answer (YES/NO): NO